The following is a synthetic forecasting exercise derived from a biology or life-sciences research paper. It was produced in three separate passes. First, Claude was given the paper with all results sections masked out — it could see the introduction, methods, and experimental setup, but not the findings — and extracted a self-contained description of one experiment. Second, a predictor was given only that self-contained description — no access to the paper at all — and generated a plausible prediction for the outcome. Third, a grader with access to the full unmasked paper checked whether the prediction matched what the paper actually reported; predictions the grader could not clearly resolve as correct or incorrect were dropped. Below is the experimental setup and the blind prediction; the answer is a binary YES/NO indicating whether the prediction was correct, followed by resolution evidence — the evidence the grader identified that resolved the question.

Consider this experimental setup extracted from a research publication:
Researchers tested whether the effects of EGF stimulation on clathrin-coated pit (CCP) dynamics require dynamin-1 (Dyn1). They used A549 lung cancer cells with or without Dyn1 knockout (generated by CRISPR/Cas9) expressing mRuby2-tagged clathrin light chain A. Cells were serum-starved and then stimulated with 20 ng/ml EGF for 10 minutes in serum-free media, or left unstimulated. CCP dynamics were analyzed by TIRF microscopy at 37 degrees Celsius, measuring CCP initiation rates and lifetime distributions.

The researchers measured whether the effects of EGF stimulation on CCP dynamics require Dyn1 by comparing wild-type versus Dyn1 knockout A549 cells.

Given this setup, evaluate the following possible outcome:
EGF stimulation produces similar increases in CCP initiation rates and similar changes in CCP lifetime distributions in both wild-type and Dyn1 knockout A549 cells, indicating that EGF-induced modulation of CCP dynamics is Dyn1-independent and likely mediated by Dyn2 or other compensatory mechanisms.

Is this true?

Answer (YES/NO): NO